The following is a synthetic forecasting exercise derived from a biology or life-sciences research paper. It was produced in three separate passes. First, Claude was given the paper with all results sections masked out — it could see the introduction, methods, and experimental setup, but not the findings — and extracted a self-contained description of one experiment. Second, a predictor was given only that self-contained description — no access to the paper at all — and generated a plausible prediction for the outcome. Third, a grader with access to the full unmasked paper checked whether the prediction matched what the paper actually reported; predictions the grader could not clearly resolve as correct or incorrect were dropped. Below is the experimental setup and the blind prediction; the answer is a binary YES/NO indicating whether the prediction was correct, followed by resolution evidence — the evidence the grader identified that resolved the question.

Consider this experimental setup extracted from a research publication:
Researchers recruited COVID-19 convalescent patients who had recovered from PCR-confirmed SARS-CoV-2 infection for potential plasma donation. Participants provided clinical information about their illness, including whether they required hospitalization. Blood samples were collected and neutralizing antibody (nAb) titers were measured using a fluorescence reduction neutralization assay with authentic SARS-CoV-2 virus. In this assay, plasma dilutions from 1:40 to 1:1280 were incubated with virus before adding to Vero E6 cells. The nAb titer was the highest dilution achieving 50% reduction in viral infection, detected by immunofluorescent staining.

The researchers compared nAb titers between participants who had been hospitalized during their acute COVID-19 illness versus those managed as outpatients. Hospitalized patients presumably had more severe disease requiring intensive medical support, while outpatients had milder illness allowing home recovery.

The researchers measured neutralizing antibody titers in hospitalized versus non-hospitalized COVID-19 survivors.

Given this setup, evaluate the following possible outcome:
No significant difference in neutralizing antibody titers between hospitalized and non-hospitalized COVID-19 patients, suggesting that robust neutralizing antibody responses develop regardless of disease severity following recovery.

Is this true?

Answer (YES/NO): NO